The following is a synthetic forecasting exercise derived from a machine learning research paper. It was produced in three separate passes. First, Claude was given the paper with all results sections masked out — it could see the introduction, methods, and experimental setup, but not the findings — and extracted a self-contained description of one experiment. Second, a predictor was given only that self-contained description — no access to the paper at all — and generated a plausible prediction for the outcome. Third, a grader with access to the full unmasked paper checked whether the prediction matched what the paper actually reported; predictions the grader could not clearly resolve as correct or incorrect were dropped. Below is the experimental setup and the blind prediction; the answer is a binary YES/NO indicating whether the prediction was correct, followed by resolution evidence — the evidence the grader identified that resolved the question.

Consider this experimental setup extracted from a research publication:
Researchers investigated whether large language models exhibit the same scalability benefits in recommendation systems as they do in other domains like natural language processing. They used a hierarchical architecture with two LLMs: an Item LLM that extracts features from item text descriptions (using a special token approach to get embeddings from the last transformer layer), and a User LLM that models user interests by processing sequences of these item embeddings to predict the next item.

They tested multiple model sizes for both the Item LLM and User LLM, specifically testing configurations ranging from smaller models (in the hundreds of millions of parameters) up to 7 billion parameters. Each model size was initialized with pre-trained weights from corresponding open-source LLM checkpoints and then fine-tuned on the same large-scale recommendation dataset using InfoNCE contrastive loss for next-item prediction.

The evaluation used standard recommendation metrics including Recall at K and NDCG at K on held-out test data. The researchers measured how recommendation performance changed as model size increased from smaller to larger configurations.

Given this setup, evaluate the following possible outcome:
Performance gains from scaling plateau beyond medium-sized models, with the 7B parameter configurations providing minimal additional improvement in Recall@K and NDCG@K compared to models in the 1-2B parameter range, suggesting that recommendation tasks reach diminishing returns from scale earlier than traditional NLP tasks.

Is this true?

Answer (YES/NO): NO